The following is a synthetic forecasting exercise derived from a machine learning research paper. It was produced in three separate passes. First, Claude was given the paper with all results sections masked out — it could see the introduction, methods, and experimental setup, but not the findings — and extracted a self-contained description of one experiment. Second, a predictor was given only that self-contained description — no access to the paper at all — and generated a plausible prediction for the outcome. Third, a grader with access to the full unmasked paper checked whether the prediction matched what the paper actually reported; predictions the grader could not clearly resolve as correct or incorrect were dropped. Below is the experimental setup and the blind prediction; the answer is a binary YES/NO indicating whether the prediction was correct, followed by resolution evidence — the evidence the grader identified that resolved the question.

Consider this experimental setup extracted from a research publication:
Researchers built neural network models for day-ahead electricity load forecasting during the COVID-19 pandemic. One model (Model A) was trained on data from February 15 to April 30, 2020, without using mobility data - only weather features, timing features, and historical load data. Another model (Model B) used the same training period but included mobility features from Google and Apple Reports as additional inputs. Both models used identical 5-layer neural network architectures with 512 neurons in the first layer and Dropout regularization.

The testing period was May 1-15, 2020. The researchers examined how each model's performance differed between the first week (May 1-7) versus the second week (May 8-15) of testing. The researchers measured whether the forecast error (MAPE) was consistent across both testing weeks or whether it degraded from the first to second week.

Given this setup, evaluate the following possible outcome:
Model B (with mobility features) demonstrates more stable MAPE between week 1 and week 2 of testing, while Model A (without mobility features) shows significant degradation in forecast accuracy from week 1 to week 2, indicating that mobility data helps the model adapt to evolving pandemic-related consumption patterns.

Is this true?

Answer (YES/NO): NO